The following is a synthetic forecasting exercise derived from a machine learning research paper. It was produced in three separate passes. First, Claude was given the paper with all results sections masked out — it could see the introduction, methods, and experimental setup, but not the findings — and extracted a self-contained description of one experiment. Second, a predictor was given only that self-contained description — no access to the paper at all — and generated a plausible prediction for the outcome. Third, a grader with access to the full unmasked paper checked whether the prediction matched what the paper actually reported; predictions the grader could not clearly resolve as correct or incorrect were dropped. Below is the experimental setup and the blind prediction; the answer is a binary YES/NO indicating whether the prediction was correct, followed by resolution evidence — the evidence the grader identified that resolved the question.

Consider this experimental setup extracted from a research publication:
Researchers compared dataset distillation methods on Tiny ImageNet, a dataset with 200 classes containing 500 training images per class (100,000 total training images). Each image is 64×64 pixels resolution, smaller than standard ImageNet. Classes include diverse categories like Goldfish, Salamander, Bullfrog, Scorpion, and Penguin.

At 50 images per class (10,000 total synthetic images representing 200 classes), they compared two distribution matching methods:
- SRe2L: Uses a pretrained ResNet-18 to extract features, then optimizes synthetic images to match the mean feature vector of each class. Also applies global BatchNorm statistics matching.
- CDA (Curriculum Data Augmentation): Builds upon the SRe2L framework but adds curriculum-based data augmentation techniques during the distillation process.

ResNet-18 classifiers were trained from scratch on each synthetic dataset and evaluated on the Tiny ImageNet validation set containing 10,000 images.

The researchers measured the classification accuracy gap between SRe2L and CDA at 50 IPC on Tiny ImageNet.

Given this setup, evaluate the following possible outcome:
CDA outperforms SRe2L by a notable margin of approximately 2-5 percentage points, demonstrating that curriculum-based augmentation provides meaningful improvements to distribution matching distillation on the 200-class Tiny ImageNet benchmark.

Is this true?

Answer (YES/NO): NO